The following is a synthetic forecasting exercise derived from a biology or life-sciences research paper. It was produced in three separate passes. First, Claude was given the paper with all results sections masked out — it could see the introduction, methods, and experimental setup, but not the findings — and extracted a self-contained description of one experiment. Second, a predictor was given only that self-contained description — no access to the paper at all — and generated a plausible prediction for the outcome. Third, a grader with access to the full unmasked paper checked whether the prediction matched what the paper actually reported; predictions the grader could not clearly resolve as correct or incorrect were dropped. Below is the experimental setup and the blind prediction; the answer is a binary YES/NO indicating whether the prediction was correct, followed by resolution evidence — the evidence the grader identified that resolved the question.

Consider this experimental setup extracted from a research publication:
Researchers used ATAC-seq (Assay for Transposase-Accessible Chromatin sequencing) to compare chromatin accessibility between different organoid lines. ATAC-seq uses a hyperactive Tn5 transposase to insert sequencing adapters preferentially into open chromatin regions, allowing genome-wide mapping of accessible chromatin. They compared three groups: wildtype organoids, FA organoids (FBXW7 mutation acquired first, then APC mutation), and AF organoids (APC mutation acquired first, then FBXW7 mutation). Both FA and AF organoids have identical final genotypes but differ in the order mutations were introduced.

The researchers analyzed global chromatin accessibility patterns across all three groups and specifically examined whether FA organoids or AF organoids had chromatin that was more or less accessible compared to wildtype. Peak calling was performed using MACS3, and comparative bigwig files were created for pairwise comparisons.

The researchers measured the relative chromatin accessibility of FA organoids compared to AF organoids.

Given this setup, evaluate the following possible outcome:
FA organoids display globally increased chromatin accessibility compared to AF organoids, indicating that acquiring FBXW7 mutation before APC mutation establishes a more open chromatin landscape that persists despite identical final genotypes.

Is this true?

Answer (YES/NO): NO